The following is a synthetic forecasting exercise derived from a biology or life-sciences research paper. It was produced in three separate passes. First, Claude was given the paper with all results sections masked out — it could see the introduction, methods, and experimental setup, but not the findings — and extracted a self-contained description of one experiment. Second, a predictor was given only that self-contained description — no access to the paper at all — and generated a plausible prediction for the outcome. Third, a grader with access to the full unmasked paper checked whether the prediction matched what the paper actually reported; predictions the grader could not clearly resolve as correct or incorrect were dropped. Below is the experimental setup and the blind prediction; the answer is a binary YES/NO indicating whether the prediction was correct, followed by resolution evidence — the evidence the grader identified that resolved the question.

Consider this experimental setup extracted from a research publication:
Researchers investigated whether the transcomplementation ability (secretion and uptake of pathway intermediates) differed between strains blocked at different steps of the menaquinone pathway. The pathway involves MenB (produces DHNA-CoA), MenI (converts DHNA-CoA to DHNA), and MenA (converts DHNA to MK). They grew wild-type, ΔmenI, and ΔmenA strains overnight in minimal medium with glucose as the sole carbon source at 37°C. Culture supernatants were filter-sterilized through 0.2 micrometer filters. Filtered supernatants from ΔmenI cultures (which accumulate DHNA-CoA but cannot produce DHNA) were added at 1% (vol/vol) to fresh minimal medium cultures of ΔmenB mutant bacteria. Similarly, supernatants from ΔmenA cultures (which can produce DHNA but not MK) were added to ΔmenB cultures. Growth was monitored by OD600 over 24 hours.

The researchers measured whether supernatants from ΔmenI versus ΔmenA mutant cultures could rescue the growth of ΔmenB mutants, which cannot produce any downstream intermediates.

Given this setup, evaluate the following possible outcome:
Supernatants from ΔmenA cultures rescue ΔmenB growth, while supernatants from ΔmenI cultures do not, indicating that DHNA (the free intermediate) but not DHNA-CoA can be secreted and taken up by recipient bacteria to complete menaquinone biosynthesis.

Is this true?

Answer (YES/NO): YES